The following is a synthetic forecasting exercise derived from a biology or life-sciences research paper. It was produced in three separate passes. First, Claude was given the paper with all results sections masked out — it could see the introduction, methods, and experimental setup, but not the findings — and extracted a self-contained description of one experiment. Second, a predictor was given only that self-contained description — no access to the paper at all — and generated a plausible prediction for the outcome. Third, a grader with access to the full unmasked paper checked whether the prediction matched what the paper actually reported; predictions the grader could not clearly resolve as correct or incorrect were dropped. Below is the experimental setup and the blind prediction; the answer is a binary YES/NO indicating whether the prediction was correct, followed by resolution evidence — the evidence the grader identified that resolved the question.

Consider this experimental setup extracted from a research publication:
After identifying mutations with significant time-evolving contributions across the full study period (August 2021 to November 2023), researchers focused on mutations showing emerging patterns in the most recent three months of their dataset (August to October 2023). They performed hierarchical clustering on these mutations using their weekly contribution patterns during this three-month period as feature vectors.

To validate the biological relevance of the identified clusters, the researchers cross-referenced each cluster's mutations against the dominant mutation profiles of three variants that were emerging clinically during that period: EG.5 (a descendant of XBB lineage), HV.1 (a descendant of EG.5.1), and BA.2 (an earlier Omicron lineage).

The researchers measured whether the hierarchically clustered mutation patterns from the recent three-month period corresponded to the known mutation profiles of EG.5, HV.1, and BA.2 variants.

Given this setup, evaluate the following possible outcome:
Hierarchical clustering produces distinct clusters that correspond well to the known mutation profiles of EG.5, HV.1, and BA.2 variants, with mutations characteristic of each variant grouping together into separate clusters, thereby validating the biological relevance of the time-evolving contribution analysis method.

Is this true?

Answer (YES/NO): NO